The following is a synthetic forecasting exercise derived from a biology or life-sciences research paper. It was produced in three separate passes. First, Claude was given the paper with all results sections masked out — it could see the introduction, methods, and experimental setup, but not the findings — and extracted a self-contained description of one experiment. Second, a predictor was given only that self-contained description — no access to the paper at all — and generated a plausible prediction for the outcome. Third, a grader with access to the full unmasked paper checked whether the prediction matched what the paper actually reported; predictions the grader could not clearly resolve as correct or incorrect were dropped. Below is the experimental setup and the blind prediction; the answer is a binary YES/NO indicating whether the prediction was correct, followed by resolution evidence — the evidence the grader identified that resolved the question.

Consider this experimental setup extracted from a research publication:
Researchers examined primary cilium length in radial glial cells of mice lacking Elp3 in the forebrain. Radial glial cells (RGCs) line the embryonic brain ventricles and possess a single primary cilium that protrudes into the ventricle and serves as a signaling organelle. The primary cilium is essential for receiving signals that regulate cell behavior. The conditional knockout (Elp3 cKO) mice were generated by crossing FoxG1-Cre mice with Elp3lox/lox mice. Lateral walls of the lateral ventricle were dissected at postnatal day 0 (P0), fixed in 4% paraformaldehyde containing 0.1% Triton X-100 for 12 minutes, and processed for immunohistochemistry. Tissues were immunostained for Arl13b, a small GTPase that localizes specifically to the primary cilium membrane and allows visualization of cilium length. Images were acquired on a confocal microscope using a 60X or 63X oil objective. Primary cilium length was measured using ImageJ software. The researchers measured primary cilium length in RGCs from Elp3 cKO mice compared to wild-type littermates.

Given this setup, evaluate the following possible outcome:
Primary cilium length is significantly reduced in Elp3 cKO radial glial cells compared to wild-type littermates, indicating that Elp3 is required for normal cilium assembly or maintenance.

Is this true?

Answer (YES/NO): YES